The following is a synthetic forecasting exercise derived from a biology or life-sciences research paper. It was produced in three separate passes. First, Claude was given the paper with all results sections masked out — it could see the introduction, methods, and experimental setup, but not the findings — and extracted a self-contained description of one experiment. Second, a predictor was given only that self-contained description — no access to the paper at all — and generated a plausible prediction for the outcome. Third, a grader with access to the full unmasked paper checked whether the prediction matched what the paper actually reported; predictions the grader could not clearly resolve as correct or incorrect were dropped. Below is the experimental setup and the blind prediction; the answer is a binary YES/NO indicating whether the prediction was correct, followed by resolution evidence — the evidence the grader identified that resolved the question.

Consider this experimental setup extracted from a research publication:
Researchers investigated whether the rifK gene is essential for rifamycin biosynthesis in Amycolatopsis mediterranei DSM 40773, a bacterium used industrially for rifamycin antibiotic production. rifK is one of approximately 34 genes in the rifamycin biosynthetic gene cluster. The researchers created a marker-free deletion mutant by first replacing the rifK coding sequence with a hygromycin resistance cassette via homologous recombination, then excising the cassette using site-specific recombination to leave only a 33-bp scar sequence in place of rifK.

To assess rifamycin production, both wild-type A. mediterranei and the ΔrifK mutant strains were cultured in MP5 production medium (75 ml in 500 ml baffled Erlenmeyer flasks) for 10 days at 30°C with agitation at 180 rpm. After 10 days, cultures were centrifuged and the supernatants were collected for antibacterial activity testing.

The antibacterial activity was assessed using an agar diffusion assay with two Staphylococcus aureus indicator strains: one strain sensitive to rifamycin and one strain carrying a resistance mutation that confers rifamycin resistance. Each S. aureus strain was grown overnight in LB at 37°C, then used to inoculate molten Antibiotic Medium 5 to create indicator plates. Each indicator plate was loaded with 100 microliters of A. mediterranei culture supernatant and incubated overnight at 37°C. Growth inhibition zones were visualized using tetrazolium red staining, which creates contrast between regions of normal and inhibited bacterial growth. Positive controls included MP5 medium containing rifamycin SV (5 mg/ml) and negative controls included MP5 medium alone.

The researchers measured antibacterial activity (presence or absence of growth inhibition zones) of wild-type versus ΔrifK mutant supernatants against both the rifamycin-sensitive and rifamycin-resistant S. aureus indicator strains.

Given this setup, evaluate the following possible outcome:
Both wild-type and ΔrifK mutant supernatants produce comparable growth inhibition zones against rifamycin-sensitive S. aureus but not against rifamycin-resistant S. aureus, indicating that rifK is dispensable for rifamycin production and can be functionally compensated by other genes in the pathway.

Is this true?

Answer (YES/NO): NO